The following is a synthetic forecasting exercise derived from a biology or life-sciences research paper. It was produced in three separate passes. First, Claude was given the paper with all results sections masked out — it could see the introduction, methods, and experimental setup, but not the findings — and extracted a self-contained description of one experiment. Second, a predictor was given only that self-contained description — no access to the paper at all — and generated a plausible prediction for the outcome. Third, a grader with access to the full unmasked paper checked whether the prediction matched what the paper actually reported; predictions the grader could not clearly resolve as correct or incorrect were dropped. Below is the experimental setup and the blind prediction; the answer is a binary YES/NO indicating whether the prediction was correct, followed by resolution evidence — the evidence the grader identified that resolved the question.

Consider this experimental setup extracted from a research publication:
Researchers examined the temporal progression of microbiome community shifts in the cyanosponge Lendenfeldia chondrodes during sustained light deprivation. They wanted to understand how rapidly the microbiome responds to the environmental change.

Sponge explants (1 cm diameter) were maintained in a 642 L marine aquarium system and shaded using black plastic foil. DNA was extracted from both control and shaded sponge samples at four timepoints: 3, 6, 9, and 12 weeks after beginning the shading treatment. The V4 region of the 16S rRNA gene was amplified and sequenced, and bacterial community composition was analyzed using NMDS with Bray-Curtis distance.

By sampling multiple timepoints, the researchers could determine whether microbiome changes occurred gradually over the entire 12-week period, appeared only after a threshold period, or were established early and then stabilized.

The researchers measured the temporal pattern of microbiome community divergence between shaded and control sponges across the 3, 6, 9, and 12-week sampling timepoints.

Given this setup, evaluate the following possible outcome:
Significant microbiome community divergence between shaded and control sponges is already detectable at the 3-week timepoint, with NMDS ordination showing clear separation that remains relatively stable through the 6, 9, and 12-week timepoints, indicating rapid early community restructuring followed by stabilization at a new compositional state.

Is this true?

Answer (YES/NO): NO